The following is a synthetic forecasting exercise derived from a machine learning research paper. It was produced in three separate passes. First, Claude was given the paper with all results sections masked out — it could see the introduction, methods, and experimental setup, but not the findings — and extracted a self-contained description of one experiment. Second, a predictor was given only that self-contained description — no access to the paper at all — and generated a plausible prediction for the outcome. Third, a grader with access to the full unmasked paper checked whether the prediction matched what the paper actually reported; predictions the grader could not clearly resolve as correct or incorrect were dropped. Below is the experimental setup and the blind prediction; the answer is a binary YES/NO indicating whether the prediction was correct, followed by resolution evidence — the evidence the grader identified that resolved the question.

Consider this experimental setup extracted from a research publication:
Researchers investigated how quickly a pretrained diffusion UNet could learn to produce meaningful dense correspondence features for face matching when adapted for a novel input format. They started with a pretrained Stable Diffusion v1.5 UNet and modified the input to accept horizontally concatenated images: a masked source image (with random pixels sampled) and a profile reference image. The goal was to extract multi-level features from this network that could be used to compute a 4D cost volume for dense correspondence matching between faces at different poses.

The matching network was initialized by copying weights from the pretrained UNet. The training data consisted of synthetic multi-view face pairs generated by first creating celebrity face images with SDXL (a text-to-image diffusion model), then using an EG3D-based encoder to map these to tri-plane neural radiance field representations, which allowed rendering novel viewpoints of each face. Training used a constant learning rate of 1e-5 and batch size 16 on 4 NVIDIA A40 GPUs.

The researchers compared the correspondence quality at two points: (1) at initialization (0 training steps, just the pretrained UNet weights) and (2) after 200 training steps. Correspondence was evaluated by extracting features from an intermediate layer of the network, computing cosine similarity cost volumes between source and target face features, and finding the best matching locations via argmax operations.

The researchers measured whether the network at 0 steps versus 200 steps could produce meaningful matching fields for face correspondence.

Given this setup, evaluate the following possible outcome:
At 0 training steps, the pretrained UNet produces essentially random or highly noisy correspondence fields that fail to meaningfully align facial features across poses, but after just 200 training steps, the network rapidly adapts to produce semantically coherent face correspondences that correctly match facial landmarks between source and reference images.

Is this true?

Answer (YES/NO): YES